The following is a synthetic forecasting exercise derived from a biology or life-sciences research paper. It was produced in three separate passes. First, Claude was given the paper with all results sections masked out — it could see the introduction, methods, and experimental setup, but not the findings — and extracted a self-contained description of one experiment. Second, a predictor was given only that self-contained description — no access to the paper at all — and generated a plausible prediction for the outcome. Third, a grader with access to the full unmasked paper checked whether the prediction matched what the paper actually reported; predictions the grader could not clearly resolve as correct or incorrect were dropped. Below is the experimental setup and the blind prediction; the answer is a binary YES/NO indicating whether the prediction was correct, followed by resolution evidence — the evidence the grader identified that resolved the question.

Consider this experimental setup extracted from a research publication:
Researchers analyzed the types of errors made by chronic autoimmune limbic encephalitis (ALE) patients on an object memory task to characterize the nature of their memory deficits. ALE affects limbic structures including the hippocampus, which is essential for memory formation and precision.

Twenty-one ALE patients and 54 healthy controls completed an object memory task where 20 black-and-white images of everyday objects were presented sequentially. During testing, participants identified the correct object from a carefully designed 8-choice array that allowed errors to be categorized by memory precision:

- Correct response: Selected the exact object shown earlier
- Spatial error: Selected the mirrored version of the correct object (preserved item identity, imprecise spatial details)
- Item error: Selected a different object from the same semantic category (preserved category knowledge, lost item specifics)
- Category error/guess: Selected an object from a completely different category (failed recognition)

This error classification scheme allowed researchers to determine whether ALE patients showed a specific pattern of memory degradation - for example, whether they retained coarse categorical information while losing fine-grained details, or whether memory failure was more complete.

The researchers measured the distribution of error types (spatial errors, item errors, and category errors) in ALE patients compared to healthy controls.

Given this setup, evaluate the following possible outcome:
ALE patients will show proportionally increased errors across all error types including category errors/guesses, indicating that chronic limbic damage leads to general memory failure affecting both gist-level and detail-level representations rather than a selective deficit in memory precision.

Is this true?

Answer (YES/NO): NO